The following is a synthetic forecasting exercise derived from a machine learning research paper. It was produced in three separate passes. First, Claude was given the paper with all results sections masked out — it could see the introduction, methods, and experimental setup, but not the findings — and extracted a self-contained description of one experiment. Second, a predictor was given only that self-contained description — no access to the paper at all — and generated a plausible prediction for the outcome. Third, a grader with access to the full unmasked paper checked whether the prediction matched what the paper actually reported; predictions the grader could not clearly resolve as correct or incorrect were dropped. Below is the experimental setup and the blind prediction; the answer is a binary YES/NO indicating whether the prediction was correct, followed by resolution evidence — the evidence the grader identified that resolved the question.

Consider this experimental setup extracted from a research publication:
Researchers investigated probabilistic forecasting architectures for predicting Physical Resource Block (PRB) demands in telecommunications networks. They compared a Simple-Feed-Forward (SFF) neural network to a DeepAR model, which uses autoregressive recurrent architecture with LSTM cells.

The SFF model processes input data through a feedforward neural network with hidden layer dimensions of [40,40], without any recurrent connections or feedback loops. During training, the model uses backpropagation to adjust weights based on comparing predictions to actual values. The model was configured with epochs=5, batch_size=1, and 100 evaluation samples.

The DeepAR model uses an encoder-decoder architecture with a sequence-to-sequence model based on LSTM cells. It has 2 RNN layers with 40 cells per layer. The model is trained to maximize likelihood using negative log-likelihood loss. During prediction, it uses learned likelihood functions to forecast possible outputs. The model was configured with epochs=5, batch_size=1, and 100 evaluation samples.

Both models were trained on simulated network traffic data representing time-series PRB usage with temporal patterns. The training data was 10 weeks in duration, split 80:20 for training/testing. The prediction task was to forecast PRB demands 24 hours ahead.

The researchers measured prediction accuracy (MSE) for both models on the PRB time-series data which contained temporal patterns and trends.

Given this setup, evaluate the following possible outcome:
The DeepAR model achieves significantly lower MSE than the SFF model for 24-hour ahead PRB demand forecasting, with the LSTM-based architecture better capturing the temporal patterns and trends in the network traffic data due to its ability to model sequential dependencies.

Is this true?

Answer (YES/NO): YES